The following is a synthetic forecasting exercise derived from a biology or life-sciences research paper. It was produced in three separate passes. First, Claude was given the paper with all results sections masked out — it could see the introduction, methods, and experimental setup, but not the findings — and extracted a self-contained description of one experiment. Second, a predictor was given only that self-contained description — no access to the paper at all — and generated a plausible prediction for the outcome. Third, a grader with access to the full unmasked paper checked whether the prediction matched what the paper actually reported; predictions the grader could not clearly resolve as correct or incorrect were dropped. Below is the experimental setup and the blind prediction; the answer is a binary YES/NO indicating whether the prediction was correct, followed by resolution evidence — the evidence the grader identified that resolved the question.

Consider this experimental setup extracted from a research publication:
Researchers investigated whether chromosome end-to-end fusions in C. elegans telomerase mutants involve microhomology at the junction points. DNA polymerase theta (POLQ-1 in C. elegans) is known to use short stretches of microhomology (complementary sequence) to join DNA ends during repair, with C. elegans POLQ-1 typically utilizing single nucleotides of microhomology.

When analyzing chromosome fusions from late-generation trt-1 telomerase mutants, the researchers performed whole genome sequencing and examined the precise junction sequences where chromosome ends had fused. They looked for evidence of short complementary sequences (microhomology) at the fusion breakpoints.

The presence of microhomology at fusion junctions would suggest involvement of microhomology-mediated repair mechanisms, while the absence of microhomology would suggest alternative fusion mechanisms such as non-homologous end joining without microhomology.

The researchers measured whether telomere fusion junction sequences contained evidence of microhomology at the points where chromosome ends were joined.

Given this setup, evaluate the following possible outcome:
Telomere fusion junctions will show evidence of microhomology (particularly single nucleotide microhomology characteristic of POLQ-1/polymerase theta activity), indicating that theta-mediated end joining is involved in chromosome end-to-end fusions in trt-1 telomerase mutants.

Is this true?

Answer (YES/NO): YES